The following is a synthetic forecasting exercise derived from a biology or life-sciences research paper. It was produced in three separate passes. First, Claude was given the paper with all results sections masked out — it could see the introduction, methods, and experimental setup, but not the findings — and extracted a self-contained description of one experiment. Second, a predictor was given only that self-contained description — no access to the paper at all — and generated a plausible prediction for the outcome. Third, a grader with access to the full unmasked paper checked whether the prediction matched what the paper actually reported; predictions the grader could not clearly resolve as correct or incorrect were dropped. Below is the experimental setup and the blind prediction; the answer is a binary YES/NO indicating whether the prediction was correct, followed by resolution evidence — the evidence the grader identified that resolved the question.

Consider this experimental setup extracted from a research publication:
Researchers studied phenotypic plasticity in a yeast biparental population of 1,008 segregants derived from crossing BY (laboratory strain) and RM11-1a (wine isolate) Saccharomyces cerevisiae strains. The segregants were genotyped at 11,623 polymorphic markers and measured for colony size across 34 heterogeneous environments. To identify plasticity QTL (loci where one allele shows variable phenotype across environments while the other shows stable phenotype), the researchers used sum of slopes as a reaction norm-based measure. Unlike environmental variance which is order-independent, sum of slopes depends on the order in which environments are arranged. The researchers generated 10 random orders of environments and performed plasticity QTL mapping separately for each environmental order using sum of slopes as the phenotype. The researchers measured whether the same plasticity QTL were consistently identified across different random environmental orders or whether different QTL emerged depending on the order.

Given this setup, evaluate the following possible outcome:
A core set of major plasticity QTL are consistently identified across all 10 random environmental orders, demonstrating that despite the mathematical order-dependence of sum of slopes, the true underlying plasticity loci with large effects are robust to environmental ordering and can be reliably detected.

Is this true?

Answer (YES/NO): NO